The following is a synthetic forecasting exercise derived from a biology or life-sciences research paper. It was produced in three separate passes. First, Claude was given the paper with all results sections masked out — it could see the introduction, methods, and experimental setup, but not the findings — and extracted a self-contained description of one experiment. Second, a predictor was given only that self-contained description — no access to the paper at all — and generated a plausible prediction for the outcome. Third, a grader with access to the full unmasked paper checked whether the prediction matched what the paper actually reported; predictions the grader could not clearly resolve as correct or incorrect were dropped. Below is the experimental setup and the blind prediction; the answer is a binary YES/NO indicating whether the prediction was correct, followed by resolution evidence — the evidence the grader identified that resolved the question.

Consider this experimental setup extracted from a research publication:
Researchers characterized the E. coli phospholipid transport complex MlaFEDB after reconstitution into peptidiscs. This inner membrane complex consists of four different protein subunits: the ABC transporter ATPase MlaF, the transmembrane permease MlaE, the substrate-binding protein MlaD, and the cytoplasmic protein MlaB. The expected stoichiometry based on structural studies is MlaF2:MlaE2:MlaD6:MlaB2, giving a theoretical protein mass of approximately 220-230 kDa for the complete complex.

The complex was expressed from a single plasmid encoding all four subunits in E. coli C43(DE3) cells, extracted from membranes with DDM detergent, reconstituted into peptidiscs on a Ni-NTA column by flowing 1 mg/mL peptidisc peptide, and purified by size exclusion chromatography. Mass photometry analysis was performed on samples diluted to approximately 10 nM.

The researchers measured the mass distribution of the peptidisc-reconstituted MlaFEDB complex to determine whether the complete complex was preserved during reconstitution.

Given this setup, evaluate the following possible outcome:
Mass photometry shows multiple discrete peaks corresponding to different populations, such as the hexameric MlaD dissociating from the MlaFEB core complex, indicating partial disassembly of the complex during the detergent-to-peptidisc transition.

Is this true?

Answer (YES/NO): NO